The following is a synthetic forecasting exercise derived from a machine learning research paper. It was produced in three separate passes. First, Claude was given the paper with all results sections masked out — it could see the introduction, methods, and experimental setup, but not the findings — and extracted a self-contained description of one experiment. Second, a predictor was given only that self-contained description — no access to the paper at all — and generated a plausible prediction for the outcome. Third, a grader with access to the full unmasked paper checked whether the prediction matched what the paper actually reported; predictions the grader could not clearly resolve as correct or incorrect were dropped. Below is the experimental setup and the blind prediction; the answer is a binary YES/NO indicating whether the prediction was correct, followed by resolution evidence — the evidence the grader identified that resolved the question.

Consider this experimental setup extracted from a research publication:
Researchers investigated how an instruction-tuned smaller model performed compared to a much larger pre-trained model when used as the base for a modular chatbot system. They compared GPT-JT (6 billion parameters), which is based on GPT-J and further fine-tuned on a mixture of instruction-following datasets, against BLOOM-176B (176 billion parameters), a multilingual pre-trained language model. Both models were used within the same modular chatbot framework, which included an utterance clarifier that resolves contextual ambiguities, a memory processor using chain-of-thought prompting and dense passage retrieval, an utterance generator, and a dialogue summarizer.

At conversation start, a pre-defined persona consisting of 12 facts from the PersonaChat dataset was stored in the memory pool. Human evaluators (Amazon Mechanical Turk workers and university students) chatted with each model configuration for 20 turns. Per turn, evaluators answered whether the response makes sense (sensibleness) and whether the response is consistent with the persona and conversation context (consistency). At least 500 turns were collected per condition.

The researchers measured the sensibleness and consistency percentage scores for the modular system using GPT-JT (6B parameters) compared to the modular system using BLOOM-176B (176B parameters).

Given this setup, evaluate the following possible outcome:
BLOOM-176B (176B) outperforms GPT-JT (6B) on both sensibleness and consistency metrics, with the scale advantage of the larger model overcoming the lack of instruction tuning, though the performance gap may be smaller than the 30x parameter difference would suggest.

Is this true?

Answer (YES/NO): NO